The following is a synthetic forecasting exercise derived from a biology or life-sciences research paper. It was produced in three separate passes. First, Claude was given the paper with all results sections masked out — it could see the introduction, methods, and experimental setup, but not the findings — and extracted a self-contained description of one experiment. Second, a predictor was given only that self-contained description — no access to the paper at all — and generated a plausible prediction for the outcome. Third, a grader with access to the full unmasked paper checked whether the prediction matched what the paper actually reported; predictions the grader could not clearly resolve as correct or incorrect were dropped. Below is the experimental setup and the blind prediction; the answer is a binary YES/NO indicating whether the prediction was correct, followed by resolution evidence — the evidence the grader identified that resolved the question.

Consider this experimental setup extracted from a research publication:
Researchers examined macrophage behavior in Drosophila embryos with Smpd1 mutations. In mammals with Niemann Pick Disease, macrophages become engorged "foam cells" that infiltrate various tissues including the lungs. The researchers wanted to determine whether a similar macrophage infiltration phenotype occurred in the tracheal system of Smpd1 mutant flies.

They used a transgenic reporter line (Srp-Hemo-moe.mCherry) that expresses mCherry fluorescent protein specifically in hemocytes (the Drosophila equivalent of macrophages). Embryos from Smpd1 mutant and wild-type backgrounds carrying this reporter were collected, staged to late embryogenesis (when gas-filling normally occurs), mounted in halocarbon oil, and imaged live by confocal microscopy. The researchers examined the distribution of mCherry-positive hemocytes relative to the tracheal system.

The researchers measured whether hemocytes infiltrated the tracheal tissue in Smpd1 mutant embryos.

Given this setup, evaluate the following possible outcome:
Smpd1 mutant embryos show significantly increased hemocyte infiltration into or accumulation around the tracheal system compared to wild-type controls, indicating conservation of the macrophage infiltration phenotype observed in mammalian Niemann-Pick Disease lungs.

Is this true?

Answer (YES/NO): NO